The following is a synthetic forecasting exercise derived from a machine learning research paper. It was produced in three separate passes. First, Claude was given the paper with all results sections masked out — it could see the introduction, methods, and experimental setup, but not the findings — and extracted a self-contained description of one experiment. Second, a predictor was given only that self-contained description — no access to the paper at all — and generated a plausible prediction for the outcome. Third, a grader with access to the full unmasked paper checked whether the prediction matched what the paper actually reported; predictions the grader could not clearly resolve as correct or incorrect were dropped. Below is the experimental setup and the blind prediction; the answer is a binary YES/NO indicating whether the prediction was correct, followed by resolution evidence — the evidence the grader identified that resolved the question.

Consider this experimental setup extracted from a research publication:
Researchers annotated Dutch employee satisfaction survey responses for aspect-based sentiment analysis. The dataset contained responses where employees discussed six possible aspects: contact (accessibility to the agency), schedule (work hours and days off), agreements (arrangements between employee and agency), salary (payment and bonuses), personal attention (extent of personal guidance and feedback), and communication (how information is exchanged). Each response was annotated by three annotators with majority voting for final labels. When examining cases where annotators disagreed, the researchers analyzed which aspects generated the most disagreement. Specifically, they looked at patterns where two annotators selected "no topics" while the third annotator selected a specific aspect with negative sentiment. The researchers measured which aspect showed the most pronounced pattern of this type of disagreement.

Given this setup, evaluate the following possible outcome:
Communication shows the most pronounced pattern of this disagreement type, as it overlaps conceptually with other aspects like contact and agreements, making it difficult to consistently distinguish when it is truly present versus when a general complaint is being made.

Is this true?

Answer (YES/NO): YES